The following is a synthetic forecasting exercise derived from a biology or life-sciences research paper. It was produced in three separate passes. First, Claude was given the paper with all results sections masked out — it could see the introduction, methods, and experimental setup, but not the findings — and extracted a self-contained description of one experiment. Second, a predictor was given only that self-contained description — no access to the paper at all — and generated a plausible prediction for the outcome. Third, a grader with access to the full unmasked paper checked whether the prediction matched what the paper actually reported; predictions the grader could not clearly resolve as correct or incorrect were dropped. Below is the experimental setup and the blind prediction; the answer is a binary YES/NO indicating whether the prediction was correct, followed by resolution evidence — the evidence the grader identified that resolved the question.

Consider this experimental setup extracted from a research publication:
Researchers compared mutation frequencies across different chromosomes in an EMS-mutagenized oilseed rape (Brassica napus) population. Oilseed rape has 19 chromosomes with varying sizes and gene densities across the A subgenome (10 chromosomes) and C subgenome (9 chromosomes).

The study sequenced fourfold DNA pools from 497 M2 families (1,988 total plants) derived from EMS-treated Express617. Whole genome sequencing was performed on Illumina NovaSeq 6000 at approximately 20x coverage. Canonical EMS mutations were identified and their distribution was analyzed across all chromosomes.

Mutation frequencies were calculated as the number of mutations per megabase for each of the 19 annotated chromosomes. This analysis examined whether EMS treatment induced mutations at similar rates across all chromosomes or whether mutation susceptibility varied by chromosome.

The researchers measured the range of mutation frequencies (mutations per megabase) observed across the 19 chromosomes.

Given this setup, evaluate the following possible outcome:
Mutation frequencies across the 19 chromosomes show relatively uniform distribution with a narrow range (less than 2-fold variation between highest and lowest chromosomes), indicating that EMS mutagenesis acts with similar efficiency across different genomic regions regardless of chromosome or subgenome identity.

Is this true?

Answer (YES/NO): NO